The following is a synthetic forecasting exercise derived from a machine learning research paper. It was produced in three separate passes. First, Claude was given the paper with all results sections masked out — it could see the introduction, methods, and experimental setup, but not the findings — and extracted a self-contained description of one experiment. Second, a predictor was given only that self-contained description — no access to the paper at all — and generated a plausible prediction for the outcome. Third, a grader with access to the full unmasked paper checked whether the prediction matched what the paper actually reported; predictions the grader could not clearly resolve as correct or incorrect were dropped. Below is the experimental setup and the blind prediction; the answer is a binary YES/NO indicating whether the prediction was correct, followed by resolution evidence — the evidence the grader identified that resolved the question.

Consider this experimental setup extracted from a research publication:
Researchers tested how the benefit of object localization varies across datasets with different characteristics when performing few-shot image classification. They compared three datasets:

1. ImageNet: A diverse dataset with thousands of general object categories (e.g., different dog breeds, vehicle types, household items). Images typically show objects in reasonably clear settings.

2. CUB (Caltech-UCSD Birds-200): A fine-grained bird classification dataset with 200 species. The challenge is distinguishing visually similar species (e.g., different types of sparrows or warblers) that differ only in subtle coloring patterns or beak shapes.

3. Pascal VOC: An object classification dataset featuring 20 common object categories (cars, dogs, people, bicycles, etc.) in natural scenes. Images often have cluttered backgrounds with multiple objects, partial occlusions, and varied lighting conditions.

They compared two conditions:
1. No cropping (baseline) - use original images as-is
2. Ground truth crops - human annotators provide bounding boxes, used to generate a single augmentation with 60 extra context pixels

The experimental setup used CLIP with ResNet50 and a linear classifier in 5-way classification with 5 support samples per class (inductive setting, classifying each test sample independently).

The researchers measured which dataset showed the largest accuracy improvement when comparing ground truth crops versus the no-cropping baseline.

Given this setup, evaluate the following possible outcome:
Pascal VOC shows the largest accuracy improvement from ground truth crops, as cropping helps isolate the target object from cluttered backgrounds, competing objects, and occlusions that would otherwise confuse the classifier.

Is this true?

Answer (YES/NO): YES